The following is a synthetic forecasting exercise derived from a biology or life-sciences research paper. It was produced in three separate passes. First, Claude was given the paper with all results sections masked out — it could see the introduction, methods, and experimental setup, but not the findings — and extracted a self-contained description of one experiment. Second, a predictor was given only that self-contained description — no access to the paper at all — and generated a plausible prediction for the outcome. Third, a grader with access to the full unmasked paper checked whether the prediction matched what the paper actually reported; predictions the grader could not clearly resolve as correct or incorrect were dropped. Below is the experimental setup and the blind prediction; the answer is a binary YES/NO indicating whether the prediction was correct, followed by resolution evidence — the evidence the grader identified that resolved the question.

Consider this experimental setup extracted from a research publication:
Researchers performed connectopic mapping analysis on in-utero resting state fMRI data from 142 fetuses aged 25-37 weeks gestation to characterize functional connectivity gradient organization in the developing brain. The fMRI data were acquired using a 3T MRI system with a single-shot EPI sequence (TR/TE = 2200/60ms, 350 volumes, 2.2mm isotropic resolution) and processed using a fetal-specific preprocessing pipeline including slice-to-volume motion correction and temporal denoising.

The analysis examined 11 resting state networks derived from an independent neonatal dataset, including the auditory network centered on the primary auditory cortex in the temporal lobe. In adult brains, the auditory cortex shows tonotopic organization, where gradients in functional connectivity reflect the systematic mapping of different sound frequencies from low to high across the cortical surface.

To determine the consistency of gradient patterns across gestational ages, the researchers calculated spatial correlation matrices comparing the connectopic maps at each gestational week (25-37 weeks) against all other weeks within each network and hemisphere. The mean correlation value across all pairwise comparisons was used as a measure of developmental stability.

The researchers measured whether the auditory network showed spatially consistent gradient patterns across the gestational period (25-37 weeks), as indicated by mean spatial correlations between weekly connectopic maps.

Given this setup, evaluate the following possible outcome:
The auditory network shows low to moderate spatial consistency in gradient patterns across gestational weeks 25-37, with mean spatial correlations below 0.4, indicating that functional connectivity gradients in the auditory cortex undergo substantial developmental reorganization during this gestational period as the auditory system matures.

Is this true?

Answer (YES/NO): NO